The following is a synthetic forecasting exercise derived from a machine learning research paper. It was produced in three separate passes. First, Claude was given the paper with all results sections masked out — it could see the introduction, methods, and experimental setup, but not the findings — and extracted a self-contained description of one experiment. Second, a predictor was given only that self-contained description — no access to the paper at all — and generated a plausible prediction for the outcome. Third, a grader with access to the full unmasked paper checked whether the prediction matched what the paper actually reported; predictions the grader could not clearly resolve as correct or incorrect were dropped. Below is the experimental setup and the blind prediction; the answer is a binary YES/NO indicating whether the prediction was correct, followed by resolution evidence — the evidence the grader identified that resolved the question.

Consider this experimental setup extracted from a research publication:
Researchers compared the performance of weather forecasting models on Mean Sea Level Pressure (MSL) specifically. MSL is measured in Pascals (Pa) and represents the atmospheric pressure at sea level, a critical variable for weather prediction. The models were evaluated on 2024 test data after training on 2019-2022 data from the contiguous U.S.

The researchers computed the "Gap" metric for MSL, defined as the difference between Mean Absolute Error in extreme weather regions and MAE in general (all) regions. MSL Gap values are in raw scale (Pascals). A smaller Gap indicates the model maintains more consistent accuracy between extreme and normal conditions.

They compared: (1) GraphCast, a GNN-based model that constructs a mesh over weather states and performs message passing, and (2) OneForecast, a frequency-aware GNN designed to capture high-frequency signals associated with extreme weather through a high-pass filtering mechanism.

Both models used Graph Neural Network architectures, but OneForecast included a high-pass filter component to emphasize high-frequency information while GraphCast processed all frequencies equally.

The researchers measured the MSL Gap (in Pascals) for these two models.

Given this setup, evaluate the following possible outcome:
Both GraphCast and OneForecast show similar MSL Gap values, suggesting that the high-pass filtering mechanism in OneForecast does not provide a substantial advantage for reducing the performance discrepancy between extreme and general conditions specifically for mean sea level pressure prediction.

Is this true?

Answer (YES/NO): YES